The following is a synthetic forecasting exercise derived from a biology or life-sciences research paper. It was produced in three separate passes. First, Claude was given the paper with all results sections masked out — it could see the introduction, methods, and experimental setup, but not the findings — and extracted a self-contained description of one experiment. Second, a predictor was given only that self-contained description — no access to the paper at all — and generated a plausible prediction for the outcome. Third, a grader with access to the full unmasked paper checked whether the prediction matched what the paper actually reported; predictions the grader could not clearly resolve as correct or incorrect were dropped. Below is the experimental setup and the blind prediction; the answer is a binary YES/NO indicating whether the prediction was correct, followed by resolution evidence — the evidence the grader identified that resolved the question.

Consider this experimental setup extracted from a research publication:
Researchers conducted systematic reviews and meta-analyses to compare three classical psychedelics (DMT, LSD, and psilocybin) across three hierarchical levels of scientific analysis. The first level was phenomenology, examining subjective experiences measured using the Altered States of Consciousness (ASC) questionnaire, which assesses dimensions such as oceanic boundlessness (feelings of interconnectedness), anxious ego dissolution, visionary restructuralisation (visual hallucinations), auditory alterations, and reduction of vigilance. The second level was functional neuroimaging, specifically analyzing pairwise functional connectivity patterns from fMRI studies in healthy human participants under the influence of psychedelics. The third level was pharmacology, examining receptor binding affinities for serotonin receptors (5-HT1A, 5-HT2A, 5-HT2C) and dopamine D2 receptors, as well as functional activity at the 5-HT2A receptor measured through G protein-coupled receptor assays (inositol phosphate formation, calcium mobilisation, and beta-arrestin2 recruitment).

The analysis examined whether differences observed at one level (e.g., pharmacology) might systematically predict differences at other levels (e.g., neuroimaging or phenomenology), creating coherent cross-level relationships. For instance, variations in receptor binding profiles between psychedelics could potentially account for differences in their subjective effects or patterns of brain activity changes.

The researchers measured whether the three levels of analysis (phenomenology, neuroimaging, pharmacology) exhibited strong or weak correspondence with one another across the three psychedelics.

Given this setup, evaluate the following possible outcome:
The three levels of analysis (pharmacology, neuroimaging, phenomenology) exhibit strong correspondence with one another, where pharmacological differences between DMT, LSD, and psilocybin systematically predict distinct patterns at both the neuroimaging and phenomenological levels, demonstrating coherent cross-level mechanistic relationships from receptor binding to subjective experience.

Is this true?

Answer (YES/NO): NO